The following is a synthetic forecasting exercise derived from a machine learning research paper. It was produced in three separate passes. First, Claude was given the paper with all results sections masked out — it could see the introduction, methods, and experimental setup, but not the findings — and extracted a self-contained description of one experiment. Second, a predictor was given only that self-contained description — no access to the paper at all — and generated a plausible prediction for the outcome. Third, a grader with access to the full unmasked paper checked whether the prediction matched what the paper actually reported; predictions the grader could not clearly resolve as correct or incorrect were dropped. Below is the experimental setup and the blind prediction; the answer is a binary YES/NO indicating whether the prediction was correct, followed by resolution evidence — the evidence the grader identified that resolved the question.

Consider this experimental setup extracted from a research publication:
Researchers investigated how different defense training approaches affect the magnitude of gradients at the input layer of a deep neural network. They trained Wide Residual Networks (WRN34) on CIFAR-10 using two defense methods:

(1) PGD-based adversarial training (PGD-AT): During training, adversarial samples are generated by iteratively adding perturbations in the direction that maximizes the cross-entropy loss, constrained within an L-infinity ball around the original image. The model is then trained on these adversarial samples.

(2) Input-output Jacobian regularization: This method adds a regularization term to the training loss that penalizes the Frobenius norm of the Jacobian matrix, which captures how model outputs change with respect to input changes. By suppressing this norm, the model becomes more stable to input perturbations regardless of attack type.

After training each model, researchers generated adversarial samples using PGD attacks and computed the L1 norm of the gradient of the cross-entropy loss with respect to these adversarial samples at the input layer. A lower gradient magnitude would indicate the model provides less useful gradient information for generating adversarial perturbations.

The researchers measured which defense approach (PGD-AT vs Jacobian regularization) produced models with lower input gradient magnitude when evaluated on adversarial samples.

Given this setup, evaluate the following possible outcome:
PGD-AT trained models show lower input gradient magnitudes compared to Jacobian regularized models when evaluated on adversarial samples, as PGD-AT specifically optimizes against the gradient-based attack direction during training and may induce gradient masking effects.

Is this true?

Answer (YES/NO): NO